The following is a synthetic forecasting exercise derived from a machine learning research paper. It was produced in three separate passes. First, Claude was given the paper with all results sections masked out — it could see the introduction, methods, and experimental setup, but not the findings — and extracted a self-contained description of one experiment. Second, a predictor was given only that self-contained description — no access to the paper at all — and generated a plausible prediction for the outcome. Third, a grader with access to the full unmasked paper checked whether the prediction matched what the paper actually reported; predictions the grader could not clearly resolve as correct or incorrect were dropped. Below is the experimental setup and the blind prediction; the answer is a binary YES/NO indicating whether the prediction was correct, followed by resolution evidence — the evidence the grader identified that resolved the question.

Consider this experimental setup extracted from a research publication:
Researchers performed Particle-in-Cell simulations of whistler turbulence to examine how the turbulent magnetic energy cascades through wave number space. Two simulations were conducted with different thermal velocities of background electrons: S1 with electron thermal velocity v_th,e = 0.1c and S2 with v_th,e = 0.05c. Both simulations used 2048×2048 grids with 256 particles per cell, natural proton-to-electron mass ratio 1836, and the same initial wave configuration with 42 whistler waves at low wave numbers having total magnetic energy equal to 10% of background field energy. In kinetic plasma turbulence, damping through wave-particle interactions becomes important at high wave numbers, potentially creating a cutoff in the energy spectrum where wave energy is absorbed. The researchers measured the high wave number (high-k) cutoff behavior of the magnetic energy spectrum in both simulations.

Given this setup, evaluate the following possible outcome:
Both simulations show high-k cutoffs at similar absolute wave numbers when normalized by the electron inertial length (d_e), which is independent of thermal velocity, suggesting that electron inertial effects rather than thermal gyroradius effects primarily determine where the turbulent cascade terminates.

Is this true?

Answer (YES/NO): NO